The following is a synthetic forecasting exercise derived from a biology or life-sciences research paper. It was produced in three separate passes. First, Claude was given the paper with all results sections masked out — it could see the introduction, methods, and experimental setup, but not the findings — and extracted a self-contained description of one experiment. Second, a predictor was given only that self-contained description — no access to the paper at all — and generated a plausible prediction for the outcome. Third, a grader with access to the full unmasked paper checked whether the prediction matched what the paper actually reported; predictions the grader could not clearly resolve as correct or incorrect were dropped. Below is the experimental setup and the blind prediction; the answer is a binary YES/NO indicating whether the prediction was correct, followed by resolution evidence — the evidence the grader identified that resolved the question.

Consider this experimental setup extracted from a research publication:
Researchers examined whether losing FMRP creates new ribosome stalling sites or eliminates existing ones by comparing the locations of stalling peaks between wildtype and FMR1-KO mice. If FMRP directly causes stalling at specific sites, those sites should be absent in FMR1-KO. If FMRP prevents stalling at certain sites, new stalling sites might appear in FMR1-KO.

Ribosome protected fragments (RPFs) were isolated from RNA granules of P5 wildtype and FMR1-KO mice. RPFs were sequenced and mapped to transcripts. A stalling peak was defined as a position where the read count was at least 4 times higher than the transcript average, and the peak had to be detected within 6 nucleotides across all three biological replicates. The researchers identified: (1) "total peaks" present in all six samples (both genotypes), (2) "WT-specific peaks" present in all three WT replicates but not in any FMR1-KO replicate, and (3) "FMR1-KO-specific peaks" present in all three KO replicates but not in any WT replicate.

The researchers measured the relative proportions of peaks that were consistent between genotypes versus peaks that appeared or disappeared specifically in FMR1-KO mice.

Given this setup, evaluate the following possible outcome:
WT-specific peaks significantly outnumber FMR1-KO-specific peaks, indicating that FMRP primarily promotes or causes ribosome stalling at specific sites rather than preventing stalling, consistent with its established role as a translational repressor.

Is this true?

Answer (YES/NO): NO